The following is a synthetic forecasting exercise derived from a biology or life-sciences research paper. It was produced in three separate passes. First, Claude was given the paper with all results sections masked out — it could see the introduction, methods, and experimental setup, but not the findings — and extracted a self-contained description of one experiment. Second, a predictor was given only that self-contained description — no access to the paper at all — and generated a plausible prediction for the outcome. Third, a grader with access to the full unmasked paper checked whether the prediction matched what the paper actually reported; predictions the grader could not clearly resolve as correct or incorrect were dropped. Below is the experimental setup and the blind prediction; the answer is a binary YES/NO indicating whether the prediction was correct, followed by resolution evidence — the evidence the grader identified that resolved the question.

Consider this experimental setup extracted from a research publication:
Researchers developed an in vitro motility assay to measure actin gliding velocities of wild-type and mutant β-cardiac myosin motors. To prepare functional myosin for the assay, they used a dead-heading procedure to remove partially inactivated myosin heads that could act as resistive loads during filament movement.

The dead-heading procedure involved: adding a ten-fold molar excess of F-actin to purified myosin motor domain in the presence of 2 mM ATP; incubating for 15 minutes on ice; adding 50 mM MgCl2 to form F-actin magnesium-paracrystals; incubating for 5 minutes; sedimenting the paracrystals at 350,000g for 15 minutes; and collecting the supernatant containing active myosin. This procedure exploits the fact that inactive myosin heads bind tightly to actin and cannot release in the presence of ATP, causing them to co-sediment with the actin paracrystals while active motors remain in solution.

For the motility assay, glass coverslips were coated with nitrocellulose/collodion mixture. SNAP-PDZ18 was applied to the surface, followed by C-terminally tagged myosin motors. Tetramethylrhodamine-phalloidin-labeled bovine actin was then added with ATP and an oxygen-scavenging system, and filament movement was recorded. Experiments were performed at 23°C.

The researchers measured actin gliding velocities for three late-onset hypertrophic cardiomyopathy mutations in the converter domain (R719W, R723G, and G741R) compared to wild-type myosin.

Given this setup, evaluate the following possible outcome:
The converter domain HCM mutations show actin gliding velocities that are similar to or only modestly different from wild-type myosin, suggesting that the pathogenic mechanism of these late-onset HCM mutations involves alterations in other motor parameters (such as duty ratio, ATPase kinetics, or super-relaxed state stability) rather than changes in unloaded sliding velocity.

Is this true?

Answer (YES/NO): NO